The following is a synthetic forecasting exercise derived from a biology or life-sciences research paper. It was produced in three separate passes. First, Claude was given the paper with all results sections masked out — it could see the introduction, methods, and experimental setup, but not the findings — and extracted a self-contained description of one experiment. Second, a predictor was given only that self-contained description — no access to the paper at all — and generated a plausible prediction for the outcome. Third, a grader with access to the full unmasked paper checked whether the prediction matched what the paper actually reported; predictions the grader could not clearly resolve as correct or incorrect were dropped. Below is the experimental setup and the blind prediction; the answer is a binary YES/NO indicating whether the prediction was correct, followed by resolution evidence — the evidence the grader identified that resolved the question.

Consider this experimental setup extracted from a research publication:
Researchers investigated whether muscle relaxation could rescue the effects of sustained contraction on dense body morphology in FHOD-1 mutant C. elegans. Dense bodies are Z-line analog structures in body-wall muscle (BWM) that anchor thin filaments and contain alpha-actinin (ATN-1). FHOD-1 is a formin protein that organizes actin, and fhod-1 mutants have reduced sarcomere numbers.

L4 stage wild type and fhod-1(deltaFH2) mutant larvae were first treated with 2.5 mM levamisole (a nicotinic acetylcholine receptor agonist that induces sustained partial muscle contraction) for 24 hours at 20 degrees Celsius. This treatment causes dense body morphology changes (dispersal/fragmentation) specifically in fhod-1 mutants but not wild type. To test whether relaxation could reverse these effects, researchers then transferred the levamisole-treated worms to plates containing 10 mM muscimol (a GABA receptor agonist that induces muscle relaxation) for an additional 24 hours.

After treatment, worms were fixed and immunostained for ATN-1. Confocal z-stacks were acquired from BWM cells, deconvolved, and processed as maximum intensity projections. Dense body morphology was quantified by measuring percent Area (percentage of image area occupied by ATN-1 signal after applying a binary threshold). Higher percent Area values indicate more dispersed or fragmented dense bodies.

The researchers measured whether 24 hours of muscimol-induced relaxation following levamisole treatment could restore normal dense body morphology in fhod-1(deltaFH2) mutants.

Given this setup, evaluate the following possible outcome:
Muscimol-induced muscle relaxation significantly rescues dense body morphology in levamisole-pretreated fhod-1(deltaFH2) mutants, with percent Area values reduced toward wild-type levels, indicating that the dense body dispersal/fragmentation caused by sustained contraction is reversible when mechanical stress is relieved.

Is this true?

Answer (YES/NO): NO